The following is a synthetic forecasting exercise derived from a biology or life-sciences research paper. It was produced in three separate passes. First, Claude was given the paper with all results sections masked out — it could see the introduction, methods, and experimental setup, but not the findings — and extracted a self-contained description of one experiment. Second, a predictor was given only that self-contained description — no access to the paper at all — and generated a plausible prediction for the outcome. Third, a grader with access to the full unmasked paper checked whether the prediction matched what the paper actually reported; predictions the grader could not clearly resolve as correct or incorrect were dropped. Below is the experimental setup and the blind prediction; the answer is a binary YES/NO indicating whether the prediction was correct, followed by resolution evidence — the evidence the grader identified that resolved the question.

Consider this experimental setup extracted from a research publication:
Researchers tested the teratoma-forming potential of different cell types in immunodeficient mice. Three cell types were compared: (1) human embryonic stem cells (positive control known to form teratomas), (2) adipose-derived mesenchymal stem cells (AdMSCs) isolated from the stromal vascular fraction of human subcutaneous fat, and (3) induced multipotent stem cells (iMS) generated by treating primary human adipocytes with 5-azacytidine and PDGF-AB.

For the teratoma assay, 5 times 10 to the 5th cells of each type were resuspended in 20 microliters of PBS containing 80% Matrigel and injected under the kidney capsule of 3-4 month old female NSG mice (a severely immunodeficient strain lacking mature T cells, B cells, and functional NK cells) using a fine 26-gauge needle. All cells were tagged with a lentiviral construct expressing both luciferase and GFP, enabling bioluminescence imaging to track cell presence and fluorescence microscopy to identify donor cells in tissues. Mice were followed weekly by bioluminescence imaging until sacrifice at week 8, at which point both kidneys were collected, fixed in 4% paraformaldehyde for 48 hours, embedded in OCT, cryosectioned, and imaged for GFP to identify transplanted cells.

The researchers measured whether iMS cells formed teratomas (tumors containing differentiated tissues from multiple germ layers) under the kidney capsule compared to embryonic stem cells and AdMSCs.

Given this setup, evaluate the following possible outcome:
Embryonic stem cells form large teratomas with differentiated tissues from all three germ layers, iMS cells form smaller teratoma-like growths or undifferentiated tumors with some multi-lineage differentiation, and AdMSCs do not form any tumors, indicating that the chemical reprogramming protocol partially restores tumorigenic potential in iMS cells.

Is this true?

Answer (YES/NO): NO